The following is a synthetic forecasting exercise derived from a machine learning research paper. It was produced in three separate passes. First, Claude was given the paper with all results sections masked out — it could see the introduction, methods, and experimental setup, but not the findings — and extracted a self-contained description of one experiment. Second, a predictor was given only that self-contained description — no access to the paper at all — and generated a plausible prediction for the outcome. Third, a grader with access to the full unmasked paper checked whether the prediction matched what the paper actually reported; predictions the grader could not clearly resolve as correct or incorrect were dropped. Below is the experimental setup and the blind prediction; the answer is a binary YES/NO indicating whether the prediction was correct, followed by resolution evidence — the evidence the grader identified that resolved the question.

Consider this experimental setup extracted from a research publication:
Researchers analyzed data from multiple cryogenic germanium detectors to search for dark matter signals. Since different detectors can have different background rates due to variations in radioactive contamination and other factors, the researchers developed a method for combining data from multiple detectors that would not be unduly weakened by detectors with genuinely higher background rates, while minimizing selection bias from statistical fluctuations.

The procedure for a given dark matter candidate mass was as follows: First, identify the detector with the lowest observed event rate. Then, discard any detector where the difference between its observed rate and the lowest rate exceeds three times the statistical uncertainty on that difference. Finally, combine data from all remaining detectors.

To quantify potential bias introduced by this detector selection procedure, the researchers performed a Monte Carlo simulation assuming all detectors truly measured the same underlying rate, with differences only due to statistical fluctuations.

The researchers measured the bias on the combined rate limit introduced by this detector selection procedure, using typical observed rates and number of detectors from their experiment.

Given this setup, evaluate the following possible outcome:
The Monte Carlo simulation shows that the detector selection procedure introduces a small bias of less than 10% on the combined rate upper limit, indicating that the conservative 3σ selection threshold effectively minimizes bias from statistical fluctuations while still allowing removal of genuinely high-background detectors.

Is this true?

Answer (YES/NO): NO